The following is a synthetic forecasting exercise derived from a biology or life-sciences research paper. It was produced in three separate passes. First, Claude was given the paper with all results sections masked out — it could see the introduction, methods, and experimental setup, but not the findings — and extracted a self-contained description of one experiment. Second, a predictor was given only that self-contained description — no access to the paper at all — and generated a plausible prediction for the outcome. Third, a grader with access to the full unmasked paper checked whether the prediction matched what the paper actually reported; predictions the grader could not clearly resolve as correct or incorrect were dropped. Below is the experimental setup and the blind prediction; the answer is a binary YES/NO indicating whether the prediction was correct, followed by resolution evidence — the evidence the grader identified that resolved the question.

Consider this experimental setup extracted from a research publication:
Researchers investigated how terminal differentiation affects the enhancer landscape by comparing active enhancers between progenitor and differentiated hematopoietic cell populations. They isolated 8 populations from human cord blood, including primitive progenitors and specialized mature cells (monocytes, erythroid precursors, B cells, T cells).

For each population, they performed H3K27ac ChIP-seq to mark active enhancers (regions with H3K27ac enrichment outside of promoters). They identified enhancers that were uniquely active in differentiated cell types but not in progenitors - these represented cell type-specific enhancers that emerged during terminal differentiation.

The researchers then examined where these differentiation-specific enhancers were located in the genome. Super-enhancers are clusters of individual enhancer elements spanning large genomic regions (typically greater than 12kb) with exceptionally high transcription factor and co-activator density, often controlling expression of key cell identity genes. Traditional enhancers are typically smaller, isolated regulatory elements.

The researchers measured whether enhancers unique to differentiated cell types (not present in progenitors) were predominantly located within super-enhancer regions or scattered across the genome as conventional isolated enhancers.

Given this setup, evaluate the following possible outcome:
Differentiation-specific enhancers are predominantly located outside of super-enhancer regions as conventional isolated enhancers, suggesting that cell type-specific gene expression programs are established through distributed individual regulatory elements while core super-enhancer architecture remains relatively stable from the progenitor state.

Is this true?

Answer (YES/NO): NO